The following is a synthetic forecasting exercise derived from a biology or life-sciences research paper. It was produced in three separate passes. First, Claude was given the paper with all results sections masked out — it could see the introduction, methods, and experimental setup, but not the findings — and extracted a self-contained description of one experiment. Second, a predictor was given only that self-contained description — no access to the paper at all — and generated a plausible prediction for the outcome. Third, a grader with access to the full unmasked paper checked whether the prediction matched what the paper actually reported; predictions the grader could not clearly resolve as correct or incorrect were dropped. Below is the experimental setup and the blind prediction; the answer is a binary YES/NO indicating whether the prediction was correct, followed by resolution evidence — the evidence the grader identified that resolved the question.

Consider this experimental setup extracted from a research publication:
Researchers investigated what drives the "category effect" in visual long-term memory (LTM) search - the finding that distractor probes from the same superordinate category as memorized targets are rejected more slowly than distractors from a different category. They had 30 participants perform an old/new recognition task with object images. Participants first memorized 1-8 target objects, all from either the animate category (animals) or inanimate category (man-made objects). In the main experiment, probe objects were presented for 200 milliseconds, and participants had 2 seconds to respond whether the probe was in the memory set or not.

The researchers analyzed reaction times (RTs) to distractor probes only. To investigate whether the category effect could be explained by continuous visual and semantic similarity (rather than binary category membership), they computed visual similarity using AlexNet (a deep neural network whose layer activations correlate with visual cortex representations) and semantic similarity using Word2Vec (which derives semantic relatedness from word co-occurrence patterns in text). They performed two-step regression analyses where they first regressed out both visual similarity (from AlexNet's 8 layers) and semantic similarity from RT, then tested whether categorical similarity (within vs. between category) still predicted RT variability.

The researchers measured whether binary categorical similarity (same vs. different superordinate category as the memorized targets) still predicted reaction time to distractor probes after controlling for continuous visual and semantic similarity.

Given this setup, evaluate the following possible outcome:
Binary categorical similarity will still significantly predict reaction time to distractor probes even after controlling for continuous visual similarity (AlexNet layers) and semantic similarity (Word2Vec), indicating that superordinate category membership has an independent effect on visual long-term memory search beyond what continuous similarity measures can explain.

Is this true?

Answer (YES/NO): YES